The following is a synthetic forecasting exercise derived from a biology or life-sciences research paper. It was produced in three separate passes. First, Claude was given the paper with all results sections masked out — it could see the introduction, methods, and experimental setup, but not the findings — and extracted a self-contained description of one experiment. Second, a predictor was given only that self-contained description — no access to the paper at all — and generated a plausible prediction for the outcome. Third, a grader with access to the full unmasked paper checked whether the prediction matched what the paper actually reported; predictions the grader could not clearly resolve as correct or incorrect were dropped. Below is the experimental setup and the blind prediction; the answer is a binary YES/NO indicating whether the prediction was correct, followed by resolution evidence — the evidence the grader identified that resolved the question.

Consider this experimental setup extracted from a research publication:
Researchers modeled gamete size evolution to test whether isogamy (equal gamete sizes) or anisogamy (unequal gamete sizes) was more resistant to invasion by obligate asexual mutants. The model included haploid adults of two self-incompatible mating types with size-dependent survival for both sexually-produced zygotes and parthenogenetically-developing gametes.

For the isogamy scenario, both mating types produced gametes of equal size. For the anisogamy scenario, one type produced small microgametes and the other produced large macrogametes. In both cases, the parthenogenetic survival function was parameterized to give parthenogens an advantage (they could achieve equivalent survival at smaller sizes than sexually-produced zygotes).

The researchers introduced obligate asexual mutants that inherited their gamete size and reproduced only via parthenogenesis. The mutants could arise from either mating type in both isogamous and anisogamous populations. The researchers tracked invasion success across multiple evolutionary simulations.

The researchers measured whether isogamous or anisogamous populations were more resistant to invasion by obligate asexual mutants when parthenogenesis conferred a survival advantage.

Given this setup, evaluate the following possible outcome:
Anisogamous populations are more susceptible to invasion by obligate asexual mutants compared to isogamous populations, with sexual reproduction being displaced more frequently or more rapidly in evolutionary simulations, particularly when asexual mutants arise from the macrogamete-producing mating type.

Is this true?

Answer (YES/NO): YES